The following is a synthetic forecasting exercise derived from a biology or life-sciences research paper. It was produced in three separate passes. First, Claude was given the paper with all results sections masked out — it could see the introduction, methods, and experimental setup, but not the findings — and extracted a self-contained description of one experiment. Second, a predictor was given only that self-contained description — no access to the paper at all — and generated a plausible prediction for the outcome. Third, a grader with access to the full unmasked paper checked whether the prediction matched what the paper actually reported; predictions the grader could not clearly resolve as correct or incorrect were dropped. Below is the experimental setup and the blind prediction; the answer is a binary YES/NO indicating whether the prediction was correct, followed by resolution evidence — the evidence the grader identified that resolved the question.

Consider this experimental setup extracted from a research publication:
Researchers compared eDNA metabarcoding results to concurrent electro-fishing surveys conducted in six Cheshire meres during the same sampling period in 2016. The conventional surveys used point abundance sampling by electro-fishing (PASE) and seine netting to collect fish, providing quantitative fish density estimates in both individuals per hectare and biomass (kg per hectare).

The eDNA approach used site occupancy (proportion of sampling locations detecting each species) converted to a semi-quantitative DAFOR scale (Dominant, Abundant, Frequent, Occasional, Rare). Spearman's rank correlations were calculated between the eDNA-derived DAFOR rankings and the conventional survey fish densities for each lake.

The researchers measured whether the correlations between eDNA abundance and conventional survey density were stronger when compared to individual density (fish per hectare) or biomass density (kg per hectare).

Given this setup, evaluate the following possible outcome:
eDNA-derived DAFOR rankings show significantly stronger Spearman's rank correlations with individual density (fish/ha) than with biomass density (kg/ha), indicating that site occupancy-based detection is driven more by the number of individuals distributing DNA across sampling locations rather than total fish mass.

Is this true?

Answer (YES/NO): NO